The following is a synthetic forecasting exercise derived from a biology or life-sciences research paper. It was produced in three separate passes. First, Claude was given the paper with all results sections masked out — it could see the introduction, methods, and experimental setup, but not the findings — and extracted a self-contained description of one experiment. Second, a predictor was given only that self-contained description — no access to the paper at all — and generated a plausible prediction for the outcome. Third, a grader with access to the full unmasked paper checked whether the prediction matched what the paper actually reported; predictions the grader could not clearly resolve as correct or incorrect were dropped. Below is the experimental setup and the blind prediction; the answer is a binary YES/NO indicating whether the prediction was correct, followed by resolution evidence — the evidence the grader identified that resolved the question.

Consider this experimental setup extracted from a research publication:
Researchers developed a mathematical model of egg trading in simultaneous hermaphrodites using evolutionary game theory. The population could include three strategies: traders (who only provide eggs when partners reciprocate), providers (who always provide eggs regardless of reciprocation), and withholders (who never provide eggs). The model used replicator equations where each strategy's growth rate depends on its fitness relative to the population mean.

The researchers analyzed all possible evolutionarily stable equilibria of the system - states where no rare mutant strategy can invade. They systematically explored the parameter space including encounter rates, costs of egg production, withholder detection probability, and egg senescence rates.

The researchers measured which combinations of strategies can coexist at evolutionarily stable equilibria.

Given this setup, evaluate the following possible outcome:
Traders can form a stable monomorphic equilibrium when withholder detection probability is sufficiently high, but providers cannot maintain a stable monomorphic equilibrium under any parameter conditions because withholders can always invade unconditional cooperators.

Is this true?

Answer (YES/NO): NO